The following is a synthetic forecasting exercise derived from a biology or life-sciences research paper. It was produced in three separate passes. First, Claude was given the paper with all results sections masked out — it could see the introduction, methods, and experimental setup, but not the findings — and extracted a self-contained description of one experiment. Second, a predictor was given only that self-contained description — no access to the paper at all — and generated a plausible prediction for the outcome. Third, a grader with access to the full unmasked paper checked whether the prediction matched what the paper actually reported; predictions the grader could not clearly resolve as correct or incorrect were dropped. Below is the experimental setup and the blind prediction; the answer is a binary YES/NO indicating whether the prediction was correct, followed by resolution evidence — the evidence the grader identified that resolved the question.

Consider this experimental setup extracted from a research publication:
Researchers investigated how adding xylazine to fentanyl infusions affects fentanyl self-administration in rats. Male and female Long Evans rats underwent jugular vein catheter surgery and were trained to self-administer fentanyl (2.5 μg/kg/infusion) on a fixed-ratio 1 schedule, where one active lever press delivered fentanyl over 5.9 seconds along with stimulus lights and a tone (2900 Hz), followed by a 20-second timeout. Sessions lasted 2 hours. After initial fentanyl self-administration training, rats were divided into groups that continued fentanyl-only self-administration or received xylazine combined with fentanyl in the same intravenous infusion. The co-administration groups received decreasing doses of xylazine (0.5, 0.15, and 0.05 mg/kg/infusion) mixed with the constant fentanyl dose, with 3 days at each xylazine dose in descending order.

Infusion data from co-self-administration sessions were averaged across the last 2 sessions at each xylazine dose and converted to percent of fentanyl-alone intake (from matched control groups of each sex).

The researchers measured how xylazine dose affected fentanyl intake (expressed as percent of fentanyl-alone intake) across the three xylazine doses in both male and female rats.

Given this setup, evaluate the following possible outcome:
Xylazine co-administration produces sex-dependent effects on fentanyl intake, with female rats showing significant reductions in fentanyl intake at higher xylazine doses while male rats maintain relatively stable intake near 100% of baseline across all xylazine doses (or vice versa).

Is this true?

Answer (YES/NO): NO